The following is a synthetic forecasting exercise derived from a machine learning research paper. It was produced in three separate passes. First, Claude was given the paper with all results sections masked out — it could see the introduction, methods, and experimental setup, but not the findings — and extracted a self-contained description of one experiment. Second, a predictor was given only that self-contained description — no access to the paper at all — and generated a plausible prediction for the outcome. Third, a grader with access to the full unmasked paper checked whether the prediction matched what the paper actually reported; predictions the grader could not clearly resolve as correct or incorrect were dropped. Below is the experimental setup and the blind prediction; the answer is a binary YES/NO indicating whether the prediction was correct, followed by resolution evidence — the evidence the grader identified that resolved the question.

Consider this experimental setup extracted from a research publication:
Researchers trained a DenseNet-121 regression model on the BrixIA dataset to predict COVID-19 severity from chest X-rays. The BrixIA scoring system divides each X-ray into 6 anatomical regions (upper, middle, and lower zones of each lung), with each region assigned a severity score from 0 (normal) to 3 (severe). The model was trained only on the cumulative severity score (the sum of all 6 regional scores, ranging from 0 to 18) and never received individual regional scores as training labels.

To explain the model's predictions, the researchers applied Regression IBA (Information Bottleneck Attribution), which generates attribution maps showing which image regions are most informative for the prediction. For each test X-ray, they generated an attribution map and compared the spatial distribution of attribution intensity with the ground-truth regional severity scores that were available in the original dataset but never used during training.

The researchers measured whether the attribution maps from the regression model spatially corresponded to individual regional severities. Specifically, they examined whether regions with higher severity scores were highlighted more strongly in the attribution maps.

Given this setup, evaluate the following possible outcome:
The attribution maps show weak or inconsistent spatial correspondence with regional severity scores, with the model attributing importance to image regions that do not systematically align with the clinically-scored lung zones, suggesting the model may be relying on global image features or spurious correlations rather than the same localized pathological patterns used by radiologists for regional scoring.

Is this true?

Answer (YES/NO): NO